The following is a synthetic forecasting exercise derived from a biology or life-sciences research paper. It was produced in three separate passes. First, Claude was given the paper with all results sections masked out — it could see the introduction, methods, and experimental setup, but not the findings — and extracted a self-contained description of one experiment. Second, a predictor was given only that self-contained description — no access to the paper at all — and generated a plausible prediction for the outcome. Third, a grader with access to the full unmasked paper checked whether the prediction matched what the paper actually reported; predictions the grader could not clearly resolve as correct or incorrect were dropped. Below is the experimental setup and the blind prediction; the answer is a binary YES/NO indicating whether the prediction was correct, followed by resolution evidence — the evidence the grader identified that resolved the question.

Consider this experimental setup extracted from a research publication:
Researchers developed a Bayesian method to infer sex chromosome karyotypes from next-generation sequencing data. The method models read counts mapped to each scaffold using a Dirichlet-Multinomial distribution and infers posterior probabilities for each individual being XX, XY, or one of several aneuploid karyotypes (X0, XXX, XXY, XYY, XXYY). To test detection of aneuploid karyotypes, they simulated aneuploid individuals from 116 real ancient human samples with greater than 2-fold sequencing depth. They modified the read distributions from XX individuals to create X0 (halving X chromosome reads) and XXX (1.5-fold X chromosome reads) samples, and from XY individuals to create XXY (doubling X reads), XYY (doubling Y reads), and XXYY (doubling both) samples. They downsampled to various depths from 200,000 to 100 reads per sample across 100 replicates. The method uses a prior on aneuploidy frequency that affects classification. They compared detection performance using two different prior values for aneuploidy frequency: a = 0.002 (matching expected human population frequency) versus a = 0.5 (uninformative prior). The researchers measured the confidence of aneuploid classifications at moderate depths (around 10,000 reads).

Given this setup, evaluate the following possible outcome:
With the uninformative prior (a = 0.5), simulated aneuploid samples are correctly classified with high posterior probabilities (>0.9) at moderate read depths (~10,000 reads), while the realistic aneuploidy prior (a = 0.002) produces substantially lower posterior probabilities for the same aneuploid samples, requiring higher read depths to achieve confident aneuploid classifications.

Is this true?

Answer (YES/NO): NO